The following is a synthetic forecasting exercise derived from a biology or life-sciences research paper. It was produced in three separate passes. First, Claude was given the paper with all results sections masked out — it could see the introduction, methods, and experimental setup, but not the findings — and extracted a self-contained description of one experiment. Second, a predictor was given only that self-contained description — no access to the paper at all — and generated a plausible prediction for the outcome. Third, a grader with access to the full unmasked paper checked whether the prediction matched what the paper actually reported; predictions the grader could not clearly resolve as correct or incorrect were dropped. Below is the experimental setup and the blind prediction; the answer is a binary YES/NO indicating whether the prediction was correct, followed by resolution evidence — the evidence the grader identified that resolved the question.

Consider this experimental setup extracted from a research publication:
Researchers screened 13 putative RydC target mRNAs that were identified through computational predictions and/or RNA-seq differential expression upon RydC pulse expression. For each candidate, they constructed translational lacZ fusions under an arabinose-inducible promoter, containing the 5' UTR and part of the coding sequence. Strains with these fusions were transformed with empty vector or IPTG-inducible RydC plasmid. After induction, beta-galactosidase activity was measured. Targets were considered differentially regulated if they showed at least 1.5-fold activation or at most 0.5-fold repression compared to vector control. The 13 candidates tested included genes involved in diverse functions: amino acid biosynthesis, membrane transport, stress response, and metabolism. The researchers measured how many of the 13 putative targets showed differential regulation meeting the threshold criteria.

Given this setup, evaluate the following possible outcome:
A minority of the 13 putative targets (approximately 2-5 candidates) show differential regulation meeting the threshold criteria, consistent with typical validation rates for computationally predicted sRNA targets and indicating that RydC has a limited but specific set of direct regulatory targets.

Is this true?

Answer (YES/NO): YES